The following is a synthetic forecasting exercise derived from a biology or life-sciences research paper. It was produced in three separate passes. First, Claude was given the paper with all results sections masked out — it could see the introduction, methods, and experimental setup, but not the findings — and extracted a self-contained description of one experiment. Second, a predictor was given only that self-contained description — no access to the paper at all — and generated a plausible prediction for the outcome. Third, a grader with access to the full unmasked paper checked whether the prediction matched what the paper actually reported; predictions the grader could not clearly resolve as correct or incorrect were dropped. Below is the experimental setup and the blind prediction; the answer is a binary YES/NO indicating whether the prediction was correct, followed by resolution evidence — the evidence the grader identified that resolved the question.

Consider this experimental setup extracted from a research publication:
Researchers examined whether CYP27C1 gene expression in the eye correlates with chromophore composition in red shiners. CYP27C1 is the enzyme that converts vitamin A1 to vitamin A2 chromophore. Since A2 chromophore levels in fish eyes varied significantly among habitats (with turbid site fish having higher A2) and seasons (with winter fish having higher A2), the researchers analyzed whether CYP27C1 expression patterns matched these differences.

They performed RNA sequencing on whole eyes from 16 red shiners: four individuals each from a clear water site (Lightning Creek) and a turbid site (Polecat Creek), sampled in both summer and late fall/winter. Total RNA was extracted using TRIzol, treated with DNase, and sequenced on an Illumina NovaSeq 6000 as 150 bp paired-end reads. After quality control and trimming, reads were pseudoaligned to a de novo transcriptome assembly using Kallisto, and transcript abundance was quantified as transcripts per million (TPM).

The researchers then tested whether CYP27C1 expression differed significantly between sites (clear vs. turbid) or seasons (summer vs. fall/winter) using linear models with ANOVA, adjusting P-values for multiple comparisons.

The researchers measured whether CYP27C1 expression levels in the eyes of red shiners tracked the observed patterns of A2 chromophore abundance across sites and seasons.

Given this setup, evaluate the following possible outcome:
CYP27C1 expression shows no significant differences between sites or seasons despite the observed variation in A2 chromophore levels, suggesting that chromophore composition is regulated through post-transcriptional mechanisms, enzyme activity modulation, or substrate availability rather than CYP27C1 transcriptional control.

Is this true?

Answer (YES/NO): NO